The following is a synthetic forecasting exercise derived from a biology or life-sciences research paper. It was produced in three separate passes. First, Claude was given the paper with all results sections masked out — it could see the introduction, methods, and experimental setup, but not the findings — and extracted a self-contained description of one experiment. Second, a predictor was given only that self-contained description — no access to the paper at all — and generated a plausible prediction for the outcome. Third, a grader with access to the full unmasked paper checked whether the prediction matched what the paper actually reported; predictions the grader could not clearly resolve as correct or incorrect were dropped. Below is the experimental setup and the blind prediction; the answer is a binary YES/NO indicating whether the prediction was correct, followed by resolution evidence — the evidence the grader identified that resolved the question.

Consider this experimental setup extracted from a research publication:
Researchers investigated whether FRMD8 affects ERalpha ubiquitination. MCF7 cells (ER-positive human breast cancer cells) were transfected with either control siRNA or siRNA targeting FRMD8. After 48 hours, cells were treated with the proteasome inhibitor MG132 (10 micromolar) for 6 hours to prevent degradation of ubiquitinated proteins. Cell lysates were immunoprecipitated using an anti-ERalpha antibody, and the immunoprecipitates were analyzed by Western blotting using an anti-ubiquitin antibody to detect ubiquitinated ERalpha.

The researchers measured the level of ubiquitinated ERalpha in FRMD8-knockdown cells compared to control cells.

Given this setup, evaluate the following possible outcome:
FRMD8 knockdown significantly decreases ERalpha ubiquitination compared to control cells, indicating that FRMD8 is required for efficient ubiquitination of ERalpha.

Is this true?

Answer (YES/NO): NO